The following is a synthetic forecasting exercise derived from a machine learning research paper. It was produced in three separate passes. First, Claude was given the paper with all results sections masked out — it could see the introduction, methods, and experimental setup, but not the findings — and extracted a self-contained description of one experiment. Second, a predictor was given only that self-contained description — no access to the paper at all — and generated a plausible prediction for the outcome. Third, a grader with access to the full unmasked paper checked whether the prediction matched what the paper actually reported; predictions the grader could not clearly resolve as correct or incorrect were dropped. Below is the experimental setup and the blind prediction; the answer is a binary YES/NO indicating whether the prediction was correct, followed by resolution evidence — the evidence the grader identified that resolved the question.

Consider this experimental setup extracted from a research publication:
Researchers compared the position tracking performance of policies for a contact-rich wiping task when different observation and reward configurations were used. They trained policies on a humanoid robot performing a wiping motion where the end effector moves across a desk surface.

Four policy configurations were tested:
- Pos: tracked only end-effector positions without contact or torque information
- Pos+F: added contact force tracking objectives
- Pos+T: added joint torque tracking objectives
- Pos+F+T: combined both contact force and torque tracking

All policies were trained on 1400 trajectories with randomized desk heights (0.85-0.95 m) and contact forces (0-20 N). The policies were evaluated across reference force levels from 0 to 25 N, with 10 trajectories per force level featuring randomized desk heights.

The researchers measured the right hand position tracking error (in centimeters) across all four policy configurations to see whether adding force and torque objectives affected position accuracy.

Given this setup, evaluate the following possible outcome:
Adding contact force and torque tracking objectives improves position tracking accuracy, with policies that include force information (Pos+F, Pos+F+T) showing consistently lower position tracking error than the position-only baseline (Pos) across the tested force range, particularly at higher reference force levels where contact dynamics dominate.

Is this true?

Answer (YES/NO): NO